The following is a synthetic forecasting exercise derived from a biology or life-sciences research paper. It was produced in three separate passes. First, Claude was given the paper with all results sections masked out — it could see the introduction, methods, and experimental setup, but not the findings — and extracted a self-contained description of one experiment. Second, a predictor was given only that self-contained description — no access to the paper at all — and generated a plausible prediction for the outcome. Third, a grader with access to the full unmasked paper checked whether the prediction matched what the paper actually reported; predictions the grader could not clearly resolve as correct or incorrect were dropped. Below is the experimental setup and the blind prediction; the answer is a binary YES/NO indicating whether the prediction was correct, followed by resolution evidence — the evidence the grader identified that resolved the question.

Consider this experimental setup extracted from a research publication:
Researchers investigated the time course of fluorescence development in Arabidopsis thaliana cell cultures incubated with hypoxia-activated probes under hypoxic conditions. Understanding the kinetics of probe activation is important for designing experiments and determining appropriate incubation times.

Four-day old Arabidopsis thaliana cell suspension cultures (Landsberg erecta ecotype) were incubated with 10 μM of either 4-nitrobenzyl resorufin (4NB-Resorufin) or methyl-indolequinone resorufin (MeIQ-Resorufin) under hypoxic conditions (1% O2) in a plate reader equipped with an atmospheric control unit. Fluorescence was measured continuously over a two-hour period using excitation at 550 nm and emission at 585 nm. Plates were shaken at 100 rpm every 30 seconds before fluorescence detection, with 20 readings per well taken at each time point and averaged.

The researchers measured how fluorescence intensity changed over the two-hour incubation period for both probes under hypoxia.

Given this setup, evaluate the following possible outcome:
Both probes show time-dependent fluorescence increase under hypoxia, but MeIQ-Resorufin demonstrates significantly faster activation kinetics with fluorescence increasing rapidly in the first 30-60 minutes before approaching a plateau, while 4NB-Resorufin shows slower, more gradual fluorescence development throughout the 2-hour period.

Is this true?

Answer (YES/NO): NO